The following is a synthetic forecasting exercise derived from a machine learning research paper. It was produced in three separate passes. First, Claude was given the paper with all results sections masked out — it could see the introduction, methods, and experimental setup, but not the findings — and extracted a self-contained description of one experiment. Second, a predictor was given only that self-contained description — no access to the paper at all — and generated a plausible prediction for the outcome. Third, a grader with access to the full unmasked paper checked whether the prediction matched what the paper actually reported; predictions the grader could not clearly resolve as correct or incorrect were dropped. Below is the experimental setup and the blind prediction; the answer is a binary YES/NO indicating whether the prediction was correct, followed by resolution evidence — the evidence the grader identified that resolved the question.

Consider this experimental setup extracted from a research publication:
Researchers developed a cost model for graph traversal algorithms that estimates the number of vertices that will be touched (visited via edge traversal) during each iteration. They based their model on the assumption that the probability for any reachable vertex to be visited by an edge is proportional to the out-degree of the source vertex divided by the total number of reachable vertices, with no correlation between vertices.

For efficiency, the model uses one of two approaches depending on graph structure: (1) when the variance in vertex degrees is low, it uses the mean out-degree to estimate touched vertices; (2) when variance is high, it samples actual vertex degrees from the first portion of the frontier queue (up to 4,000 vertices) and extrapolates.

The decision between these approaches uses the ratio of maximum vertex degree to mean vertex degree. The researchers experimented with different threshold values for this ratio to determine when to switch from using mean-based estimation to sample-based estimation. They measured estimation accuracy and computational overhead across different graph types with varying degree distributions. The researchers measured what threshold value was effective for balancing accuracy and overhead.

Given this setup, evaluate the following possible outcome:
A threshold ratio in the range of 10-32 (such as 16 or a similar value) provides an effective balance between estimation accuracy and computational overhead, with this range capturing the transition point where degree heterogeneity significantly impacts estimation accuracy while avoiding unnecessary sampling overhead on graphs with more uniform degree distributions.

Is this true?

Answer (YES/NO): NO